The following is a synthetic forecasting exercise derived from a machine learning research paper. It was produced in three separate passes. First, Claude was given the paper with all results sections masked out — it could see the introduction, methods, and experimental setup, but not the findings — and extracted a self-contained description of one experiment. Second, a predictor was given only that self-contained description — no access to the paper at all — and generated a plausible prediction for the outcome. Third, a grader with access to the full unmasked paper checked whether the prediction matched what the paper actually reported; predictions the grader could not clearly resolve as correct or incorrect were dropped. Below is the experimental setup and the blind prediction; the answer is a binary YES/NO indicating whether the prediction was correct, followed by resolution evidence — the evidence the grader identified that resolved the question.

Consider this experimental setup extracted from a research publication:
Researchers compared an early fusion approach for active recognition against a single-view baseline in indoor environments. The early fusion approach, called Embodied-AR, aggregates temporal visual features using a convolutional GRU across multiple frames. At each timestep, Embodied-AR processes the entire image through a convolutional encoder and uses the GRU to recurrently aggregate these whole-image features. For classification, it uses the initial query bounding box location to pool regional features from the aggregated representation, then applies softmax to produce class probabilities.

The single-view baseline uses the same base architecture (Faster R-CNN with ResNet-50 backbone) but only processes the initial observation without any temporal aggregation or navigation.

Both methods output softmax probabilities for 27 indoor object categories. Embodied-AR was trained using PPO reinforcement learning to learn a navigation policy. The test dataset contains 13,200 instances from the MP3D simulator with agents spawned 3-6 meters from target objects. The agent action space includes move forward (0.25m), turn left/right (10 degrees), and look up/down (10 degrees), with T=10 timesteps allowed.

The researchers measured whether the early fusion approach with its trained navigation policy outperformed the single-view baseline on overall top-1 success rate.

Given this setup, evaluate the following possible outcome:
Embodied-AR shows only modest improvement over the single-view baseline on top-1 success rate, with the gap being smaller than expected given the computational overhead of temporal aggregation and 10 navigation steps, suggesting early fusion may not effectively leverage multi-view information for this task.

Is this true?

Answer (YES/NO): NO